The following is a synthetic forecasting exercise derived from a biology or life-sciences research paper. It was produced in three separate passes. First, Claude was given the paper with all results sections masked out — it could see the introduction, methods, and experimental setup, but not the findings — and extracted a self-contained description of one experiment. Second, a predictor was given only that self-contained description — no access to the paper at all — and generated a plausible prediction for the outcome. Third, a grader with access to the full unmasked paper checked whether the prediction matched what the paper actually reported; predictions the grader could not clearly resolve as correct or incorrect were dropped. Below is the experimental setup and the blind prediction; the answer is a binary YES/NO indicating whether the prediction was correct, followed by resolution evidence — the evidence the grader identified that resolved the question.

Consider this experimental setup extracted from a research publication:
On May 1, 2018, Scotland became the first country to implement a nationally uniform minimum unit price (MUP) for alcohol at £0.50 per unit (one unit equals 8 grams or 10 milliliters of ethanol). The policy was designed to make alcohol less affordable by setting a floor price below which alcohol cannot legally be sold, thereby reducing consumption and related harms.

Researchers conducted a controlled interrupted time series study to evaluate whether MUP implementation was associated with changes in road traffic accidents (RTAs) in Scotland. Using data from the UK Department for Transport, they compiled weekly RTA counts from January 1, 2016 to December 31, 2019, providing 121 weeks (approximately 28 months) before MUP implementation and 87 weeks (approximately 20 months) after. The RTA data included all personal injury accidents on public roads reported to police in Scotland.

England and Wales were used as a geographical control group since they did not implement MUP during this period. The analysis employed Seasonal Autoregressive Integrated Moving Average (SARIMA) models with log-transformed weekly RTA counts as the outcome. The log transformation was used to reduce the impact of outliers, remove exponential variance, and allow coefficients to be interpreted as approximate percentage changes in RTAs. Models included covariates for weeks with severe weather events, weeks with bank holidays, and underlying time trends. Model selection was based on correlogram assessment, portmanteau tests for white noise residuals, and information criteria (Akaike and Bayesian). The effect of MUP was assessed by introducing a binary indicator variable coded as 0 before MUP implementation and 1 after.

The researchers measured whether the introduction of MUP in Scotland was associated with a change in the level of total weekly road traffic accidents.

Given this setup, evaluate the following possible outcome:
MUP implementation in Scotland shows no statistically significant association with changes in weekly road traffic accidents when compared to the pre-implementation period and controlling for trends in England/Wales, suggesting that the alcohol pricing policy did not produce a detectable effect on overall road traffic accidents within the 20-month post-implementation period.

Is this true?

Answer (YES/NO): NO